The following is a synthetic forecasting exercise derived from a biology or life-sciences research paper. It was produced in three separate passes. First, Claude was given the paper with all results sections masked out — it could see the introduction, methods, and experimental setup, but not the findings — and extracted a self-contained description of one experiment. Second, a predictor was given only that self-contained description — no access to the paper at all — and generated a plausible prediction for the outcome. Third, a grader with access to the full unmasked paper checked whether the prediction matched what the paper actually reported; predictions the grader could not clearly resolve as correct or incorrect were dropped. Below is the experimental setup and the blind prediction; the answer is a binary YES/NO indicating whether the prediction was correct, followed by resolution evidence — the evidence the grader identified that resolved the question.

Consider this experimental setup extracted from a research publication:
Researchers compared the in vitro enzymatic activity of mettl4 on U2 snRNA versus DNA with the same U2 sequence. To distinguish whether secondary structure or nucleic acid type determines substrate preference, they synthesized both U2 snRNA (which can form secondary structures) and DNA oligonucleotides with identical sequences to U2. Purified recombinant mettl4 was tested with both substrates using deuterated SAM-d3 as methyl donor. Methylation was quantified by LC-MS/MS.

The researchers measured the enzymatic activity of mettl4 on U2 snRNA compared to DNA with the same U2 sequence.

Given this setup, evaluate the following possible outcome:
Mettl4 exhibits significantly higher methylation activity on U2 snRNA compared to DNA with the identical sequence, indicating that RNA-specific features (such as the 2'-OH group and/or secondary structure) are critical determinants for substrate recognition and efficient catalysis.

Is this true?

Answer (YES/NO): YES